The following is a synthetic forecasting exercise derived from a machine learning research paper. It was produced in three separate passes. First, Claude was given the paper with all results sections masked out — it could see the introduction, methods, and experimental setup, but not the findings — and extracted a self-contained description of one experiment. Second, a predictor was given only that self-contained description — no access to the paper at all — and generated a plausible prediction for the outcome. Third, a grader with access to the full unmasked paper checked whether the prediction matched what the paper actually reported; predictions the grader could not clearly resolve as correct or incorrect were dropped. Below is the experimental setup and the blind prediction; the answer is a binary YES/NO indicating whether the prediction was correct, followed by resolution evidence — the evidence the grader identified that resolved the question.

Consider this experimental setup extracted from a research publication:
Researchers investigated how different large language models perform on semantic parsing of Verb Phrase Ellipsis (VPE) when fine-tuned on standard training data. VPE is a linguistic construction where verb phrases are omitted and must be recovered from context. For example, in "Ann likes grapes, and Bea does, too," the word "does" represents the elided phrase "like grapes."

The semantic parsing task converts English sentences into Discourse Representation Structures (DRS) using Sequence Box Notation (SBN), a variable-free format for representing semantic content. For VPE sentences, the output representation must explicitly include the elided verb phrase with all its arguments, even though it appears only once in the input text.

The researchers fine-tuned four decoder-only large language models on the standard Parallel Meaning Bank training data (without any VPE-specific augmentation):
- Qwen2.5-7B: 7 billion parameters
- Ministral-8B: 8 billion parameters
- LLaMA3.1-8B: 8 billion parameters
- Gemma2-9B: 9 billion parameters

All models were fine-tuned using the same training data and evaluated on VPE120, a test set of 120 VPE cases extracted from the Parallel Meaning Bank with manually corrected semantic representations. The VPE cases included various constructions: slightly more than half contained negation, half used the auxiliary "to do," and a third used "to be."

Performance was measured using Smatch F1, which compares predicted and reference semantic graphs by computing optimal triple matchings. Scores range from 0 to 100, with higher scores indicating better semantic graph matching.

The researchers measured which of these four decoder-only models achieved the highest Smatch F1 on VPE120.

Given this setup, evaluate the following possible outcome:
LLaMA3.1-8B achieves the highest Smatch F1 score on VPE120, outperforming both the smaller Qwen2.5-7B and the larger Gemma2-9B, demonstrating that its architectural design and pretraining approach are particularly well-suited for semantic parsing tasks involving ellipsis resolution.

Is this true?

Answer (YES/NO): YES